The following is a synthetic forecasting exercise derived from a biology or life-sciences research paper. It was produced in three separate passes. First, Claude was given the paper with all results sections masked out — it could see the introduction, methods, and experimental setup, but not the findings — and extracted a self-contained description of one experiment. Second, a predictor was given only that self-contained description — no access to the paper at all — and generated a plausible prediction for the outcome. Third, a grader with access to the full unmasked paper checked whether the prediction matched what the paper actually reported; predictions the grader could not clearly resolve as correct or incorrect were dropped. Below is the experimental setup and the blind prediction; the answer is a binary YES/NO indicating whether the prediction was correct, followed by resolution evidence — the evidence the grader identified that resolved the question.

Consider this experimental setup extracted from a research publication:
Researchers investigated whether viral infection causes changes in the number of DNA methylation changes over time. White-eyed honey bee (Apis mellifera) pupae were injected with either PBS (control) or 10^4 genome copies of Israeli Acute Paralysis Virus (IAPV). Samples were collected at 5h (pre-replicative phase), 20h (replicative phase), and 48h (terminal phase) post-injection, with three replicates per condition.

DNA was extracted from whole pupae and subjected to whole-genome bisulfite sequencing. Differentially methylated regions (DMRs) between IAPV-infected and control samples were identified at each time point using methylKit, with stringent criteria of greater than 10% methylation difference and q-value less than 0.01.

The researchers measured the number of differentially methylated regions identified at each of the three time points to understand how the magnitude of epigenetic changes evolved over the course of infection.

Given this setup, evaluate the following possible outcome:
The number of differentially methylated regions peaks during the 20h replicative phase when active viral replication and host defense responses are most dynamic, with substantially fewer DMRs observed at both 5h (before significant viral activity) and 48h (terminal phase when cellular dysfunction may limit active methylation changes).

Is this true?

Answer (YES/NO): NO